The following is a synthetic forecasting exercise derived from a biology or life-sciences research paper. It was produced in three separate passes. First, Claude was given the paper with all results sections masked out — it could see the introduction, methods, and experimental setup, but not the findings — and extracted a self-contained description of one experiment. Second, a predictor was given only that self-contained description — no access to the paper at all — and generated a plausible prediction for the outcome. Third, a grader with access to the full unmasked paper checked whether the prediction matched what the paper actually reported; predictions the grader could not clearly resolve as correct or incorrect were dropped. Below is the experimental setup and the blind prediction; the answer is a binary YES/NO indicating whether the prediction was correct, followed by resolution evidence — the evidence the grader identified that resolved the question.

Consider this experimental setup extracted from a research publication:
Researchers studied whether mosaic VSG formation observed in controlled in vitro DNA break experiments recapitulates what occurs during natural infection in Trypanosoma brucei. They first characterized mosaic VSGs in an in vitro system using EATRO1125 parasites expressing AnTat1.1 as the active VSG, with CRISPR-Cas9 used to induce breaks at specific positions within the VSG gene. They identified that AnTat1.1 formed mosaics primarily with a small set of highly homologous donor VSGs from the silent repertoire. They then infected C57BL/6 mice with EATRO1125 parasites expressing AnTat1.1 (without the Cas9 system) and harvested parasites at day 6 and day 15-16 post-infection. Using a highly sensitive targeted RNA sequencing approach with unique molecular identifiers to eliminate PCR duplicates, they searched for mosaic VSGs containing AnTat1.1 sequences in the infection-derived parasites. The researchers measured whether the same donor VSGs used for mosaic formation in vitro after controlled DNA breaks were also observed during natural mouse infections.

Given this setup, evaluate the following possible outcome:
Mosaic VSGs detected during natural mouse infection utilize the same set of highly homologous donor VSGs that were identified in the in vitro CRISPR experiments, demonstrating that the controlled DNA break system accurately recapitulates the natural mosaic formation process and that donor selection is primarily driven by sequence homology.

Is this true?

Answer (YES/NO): NO